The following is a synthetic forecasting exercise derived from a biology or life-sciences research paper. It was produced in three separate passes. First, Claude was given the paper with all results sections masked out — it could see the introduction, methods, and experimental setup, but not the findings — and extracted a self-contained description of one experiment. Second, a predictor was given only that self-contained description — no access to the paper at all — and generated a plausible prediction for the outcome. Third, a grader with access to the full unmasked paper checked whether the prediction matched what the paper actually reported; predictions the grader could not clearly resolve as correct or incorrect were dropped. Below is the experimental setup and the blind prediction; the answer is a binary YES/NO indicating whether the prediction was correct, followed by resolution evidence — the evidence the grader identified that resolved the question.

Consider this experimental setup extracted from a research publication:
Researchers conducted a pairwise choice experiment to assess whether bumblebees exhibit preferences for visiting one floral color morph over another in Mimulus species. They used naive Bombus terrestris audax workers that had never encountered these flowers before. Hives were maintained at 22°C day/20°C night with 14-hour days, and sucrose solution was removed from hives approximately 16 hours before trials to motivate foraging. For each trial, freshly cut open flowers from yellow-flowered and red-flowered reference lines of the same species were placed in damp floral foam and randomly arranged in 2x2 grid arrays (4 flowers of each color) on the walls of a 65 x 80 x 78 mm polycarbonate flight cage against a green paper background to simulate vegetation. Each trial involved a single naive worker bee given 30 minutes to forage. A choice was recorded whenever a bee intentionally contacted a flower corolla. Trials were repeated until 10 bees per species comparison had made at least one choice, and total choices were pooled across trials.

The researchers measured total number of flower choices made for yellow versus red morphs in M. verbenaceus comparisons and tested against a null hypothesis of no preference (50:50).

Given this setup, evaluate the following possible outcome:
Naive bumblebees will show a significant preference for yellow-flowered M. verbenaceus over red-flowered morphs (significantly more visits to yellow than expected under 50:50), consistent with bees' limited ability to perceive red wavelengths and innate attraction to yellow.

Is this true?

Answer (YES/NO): YES